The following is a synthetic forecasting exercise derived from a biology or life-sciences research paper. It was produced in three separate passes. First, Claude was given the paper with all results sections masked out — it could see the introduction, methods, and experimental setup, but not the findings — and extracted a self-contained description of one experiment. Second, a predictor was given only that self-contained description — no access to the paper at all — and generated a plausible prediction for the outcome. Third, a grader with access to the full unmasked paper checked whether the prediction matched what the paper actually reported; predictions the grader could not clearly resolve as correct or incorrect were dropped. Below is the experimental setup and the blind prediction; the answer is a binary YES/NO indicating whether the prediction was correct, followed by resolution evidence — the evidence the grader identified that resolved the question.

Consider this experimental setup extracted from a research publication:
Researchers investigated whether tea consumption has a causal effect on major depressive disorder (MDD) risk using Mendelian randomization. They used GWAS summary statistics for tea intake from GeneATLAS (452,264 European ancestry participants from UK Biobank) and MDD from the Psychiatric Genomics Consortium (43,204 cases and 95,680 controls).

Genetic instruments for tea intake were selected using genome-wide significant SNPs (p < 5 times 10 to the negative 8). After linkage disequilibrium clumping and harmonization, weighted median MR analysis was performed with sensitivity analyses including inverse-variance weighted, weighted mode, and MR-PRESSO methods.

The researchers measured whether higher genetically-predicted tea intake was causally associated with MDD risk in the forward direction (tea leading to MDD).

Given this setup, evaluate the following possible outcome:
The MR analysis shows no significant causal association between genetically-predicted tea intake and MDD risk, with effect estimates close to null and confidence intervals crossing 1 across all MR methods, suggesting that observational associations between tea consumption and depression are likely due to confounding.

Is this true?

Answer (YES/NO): NO